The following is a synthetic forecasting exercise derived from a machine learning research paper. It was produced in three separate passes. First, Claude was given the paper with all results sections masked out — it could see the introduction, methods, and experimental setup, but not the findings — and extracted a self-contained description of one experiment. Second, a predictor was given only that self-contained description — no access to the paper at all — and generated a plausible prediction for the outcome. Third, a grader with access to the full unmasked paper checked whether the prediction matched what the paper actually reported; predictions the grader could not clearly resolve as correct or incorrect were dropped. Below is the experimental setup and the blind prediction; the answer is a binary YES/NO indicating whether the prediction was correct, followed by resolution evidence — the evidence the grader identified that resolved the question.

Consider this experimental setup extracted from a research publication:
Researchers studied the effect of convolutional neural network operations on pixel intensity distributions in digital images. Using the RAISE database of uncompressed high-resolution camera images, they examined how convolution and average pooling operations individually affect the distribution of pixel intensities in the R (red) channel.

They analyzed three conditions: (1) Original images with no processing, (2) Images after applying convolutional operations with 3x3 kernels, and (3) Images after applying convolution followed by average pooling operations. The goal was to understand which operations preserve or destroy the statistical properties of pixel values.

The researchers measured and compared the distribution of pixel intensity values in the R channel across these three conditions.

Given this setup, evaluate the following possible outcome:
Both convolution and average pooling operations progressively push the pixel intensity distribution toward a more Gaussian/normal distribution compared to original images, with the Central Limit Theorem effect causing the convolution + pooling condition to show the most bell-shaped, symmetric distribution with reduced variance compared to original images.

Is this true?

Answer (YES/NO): NO